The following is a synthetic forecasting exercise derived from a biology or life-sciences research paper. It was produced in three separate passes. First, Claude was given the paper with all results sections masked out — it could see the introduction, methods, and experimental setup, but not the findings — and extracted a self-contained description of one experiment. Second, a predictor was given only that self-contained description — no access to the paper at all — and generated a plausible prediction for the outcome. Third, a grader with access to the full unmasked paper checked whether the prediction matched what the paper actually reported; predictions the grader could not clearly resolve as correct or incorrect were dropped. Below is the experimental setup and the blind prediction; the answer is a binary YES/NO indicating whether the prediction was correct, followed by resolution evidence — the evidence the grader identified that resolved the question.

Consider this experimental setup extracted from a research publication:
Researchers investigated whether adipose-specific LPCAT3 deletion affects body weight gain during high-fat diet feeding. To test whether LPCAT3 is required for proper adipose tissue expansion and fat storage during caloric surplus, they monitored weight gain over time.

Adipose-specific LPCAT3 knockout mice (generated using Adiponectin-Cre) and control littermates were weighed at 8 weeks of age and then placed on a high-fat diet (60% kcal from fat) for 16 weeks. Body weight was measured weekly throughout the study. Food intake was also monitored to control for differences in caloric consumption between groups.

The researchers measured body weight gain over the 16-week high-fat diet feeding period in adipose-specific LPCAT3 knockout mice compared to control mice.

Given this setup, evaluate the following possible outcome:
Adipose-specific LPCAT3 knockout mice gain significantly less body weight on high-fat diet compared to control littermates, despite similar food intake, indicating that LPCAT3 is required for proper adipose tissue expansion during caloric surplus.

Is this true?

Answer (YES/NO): YES